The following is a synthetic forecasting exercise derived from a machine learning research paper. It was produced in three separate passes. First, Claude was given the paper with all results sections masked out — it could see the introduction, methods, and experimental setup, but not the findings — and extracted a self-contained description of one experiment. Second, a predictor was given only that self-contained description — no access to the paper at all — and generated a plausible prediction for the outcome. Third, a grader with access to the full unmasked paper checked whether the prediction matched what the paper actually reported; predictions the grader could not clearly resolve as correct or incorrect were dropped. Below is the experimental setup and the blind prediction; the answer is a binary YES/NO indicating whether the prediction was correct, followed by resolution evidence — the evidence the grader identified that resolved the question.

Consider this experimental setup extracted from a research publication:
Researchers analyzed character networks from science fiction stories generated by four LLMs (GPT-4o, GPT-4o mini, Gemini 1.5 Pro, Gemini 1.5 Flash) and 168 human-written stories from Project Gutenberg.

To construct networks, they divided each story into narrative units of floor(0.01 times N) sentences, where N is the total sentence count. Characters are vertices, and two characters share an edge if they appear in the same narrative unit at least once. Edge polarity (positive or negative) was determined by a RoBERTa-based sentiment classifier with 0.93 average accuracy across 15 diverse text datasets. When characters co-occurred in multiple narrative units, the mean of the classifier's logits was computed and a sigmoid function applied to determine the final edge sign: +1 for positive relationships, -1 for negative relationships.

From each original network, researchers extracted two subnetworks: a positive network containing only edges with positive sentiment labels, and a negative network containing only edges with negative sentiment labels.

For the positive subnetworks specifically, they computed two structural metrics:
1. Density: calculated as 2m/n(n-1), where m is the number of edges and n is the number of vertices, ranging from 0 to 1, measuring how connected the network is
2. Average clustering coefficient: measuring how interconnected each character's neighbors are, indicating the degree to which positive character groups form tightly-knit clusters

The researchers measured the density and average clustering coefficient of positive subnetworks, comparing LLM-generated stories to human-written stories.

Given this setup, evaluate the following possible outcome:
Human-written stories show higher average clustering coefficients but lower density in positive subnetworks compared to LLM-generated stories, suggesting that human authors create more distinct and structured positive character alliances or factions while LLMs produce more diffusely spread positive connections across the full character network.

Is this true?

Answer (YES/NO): NO